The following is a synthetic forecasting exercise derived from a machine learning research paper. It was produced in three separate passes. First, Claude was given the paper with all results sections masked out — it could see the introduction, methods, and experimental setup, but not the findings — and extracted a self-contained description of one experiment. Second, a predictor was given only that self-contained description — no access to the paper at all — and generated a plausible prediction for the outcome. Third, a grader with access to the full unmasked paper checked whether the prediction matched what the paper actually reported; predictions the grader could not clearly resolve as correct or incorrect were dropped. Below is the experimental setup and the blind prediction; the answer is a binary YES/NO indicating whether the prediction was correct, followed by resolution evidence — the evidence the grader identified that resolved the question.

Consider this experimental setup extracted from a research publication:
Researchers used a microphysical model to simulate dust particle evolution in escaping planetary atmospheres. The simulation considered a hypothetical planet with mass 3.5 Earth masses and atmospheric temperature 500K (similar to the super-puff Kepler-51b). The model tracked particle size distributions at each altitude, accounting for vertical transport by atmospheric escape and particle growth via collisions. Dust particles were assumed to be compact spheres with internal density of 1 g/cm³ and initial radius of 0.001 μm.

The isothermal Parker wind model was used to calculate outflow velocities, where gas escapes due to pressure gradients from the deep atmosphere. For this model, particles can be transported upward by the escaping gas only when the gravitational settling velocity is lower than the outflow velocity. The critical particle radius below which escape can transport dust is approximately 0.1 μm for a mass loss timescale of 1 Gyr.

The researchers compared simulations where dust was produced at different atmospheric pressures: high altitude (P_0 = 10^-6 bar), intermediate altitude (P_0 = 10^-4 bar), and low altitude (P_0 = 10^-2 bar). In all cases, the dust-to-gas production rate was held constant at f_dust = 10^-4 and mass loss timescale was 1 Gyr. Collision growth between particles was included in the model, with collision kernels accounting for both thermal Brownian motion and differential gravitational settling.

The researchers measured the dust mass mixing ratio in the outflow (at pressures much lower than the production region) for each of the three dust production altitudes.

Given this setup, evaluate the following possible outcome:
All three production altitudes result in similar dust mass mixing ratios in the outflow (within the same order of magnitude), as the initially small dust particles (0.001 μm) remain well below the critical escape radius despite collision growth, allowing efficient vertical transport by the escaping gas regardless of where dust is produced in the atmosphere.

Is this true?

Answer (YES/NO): NO